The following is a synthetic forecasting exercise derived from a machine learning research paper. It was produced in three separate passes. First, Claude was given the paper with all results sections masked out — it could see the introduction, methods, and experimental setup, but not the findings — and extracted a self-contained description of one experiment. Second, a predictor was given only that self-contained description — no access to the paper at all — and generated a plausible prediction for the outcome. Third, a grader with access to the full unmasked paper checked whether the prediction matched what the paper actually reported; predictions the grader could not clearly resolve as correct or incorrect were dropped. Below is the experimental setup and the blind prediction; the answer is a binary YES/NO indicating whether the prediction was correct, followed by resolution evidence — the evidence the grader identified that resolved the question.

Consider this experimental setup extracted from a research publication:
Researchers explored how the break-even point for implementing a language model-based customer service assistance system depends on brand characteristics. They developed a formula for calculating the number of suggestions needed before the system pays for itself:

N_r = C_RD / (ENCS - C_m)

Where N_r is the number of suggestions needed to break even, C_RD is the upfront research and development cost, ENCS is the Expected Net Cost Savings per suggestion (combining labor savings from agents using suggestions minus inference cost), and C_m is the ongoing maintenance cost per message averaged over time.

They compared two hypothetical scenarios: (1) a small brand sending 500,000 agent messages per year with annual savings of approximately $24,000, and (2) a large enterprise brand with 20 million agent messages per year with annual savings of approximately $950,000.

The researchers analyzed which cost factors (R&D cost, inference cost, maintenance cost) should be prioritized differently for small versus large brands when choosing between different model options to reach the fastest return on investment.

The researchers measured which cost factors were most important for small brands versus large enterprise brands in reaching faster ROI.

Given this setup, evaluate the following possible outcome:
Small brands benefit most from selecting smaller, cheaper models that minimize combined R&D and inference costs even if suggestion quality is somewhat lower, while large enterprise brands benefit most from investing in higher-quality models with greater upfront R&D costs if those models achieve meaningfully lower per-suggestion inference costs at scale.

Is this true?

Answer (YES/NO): NO